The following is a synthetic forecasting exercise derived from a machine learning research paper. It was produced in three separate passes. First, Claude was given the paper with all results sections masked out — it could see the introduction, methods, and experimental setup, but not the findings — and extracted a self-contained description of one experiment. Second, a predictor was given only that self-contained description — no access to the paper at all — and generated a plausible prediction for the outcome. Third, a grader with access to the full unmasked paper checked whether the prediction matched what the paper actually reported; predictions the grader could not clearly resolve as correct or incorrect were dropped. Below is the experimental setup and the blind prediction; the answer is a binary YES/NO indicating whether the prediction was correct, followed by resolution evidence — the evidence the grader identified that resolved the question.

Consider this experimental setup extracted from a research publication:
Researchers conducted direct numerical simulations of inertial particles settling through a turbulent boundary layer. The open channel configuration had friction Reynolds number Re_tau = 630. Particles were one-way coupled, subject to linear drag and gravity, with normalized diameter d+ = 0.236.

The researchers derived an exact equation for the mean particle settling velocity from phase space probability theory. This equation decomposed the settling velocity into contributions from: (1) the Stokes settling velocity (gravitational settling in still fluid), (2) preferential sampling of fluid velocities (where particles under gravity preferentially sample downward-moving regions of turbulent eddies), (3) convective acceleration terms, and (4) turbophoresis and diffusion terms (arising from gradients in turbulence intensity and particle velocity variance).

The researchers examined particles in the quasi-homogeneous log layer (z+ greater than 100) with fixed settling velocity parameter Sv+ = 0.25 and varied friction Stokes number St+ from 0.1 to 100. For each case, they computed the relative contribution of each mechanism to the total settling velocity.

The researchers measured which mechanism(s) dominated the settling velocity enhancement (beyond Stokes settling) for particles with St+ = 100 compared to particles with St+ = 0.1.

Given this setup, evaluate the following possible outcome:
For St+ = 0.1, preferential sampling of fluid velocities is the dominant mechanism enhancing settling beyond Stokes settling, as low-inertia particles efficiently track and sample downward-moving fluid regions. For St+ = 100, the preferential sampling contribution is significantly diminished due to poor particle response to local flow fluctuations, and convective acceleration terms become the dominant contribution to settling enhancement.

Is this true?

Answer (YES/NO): NO